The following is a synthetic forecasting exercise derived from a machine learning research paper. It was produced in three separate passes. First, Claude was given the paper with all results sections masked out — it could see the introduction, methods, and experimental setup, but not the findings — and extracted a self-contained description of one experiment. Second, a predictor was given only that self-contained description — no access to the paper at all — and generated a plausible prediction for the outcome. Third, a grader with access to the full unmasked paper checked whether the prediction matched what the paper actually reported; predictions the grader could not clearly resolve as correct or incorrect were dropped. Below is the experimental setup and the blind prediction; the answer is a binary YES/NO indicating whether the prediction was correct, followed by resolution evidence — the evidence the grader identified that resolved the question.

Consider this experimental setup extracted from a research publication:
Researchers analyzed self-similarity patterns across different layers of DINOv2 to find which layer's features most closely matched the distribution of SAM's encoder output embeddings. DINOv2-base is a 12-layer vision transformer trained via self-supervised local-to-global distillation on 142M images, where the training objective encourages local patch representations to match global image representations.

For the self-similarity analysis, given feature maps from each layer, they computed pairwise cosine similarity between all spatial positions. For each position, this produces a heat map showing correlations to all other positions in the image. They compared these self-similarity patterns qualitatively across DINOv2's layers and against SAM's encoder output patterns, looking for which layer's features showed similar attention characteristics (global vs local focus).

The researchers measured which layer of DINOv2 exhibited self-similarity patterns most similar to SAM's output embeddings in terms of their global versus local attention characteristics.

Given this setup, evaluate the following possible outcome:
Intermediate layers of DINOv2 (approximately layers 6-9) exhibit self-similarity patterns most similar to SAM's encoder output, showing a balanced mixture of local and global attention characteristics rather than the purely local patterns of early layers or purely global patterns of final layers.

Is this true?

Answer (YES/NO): NO